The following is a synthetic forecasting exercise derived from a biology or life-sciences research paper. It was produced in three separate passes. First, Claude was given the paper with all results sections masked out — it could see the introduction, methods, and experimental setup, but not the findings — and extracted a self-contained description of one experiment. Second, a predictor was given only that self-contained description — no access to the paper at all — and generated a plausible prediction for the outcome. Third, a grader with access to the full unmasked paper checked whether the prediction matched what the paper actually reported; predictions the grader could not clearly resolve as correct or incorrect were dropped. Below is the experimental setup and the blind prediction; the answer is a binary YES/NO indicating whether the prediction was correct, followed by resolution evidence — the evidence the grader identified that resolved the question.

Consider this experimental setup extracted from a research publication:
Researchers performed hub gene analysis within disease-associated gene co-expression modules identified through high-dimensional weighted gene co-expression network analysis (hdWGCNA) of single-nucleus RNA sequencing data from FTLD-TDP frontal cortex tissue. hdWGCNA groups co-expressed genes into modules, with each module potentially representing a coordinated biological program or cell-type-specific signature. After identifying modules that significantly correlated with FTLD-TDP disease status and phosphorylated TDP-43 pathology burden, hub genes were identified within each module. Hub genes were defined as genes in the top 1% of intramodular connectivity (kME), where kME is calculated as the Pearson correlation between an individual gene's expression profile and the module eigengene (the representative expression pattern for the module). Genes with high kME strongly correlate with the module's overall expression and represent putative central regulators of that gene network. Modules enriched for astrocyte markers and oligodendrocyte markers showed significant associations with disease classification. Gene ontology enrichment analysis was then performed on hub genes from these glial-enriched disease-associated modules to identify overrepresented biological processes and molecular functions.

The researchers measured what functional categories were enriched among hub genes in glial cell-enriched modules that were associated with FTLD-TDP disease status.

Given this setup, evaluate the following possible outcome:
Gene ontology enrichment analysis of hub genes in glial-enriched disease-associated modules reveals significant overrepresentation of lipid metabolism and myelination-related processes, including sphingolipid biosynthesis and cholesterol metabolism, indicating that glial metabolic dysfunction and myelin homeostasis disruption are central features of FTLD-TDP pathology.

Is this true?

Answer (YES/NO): NO